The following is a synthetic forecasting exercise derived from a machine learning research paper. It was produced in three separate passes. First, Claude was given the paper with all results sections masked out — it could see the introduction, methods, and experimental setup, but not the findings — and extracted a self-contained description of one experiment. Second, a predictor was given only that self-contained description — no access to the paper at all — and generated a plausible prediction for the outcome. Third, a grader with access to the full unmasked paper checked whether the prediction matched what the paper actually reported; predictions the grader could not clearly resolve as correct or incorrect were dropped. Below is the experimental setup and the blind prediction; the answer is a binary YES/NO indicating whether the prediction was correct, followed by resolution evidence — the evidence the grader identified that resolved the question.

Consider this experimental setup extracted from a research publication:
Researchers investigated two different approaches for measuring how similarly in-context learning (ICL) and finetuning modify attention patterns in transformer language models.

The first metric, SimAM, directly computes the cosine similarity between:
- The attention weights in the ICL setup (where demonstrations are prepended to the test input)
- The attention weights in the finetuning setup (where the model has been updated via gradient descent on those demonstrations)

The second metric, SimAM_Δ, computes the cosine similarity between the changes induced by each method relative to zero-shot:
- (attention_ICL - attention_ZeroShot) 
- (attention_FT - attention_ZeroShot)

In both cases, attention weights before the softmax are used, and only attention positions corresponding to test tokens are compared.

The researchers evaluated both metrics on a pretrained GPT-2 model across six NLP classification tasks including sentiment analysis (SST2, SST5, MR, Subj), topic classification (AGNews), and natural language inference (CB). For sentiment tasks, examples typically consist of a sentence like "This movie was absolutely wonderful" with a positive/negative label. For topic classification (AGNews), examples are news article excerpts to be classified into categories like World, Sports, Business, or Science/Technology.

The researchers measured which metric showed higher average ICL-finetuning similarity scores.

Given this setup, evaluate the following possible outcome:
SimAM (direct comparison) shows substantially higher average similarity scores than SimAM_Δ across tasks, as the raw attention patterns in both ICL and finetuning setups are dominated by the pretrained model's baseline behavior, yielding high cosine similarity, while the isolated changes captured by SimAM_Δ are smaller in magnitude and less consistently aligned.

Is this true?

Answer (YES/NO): YES